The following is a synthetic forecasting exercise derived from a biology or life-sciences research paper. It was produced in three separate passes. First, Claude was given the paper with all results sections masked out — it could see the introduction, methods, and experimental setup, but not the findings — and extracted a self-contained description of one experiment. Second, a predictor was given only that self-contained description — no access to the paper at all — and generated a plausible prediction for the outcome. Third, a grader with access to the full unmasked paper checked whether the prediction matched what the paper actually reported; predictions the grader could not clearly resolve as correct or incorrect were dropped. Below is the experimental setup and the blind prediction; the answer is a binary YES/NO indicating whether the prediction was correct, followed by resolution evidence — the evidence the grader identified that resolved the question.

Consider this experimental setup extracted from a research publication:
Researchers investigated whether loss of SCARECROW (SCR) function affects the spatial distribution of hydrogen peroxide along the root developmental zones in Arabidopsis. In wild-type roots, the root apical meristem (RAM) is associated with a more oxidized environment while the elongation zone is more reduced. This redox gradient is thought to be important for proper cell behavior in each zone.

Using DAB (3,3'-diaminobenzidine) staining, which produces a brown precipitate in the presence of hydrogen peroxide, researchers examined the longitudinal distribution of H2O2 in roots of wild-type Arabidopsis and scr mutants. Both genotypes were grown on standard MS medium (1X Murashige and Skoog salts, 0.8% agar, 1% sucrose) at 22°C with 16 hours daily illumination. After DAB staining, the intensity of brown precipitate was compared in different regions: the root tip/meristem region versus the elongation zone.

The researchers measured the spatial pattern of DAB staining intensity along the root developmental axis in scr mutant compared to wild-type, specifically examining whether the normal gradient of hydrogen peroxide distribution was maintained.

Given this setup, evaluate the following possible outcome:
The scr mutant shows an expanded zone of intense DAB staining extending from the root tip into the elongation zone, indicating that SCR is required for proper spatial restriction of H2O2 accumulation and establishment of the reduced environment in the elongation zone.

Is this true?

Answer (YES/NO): NO